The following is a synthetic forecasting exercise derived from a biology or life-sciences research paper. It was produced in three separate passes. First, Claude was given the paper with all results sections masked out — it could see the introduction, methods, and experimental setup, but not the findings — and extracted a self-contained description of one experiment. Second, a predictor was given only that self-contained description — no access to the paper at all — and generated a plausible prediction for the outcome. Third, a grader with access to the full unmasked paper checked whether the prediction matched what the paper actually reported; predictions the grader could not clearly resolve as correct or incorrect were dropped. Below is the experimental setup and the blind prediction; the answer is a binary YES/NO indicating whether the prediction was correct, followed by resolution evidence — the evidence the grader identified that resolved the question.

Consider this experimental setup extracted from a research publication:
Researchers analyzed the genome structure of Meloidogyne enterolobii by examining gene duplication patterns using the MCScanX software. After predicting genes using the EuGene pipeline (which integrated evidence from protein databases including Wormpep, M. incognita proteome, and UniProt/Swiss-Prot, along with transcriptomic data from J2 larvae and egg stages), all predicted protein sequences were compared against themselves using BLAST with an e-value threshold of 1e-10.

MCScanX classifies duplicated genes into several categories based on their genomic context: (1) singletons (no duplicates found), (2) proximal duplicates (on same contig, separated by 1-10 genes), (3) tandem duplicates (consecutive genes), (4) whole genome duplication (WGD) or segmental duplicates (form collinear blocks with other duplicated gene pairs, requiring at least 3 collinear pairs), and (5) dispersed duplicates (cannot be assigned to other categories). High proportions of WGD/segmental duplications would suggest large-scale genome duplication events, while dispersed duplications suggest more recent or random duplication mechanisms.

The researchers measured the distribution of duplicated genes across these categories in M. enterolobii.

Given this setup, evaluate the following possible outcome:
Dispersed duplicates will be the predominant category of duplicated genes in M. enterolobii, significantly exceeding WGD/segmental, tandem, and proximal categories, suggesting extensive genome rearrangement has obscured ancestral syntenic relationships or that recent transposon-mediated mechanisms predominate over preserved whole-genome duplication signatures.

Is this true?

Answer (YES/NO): NO